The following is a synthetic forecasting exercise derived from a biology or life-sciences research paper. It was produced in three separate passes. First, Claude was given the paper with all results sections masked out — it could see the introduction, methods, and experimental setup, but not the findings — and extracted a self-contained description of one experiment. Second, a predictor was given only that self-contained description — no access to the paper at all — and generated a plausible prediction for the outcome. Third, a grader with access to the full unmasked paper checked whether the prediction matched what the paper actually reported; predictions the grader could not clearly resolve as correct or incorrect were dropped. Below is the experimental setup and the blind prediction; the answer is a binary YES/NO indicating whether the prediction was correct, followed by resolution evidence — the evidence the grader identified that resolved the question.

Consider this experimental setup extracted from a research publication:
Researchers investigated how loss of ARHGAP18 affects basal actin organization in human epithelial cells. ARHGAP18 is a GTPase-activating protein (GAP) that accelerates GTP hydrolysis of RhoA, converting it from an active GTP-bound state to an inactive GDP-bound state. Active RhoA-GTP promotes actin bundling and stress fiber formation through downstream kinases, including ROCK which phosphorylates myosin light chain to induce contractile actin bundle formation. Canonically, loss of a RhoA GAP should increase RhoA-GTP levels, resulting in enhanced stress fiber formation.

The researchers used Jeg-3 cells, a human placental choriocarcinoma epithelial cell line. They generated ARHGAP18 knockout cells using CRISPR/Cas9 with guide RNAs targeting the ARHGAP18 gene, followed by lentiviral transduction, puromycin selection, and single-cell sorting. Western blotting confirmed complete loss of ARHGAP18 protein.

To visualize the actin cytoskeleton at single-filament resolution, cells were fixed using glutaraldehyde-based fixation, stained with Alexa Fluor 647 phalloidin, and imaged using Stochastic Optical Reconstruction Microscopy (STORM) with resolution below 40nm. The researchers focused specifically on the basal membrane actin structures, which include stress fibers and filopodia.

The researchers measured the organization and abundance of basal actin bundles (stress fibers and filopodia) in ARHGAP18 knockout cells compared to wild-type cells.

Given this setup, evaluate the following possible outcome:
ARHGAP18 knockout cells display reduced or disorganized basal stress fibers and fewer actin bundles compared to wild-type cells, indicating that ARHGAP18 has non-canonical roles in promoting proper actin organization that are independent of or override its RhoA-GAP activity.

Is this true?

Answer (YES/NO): YES